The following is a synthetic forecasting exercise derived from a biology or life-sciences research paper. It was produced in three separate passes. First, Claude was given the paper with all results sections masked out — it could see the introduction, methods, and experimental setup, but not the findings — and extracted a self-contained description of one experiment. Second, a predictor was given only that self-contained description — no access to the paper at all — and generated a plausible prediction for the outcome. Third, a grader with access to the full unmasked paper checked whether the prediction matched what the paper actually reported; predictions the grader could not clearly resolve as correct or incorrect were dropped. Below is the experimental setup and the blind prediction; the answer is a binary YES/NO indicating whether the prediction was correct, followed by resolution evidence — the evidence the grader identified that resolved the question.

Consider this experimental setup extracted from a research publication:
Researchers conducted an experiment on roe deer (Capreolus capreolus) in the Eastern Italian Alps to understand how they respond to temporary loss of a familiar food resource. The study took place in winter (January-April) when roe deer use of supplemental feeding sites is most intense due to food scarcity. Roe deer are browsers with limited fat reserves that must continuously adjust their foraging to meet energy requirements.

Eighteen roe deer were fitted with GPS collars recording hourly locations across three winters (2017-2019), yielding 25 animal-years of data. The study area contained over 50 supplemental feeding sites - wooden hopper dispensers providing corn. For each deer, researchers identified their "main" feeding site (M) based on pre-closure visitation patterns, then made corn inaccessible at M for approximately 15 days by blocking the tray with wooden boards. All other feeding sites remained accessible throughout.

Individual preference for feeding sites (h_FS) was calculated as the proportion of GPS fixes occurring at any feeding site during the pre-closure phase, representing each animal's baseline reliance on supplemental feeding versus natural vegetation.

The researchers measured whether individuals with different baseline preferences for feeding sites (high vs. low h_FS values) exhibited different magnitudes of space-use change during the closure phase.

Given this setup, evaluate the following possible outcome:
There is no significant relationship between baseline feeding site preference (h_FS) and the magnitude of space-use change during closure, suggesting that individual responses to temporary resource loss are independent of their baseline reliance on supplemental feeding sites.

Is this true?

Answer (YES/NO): NO